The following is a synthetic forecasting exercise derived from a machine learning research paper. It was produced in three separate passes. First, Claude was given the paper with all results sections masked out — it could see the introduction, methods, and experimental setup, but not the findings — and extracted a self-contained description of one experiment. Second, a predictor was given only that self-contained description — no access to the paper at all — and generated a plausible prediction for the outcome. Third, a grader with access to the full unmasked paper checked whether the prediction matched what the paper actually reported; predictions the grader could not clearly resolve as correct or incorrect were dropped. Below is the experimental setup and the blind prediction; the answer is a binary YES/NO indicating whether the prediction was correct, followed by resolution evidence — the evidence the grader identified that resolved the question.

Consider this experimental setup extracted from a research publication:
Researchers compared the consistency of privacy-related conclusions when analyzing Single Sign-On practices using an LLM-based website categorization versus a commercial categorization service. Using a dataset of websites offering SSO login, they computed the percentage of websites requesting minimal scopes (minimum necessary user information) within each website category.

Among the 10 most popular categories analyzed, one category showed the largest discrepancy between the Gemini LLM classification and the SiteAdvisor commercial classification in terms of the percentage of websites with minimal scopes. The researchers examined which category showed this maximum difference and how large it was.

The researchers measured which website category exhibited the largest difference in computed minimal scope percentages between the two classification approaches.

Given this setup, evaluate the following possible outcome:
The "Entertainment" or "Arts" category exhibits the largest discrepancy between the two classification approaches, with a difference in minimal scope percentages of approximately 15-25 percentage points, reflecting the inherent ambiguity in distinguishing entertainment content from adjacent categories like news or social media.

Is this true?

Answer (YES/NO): NO